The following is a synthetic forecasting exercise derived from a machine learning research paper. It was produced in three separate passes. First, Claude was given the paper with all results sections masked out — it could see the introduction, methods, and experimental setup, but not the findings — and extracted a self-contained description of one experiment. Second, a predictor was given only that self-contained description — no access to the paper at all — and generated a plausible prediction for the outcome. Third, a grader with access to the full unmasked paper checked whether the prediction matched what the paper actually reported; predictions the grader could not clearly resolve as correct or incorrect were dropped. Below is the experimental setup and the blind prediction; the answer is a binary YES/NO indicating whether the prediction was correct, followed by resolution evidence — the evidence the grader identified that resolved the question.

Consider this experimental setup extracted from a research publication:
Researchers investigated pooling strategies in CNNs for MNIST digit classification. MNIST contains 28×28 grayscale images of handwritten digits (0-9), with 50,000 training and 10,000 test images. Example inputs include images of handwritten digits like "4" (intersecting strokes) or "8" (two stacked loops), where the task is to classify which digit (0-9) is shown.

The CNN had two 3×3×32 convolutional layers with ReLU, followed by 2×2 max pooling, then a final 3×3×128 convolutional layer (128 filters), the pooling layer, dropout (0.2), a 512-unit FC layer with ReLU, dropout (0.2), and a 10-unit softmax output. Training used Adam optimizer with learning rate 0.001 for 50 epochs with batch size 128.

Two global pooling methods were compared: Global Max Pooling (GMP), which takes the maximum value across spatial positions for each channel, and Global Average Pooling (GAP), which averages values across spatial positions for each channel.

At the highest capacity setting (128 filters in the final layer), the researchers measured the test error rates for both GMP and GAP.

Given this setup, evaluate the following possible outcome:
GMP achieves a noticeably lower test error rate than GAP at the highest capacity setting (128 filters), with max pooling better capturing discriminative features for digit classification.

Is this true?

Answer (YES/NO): NO